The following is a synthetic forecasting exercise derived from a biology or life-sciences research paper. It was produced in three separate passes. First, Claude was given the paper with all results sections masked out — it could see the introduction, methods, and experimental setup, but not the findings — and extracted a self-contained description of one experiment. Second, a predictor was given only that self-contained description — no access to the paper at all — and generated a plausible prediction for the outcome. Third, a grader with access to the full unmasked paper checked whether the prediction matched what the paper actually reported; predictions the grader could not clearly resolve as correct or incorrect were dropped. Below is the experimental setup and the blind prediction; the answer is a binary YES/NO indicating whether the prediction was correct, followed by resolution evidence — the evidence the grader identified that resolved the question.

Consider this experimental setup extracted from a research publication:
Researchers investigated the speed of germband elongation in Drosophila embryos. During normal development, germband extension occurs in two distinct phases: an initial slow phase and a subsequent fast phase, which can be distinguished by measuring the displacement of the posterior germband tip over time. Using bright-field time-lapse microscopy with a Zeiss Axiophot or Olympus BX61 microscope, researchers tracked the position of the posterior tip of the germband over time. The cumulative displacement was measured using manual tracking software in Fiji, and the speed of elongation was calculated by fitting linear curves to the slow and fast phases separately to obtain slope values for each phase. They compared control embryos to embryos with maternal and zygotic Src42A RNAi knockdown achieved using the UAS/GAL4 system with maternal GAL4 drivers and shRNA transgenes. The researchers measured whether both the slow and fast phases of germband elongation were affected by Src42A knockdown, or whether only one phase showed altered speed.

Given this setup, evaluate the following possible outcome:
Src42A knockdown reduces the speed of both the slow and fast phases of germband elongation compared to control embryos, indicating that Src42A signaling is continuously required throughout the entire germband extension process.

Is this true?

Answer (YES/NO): YES